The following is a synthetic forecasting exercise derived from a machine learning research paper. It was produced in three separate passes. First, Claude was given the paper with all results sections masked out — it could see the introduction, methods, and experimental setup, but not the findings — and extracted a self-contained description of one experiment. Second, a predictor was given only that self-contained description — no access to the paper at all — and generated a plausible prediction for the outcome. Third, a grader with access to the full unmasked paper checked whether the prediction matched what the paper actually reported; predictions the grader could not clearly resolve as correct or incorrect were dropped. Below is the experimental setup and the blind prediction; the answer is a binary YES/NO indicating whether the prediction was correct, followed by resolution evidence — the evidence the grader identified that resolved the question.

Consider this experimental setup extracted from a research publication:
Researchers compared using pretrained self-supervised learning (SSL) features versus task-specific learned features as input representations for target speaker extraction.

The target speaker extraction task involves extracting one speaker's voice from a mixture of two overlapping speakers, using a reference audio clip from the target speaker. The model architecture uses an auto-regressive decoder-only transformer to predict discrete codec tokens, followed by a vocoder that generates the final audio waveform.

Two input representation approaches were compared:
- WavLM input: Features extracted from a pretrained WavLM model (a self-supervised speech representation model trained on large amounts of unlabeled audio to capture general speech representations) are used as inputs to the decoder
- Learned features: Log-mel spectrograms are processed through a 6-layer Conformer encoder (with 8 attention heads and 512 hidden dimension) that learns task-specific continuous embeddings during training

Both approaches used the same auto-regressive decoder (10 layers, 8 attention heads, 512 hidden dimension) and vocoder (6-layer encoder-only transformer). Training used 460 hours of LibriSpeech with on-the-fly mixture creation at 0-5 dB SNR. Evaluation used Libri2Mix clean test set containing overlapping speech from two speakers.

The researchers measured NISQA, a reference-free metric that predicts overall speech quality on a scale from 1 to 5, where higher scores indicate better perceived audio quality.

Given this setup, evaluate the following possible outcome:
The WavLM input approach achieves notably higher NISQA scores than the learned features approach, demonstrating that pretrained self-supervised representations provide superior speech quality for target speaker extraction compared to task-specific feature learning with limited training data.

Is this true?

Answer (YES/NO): NO